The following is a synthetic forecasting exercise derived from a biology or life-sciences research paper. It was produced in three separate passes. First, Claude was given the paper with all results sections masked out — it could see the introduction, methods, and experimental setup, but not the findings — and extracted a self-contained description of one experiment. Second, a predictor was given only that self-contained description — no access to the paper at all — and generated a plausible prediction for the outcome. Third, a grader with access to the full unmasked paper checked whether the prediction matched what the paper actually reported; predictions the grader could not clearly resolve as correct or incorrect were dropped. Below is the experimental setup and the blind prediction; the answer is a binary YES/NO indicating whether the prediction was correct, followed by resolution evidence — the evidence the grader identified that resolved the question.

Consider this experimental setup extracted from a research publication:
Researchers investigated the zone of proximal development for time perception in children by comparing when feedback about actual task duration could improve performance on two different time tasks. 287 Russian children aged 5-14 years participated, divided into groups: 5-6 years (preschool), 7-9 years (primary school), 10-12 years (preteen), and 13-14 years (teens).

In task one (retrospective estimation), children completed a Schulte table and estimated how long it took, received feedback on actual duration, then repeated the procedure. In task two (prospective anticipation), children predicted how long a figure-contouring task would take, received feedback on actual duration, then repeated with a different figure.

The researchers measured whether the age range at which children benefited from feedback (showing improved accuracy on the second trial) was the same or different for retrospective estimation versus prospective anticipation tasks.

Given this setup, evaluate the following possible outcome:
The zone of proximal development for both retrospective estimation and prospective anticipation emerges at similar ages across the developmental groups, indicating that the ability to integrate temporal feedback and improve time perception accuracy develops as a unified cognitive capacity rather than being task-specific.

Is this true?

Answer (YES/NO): NO